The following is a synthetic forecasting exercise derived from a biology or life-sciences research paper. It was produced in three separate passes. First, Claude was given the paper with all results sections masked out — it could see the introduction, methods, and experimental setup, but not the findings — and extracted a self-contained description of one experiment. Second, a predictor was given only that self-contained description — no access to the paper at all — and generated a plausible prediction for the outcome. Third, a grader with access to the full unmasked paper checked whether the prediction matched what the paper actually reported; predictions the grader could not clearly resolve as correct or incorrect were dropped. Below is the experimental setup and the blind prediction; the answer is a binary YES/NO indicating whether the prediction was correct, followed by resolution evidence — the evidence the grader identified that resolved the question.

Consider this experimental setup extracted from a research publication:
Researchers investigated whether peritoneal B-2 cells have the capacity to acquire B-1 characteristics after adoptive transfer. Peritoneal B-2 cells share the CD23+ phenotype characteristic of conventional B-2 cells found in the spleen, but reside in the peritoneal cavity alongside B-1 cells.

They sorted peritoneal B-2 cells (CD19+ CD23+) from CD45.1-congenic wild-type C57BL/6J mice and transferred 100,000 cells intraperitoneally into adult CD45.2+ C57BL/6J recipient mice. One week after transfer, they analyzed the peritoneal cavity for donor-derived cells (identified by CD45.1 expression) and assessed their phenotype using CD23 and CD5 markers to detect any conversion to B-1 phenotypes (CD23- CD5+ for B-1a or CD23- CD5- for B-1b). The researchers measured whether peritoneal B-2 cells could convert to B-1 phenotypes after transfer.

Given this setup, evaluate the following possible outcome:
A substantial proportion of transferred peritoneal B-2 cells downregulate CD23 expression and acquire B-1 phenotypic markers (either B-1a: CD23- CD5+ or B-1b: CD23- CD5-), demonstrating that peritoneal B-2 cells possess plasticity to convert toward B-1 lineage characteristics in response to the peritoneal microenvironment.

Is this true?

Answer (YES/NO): YES